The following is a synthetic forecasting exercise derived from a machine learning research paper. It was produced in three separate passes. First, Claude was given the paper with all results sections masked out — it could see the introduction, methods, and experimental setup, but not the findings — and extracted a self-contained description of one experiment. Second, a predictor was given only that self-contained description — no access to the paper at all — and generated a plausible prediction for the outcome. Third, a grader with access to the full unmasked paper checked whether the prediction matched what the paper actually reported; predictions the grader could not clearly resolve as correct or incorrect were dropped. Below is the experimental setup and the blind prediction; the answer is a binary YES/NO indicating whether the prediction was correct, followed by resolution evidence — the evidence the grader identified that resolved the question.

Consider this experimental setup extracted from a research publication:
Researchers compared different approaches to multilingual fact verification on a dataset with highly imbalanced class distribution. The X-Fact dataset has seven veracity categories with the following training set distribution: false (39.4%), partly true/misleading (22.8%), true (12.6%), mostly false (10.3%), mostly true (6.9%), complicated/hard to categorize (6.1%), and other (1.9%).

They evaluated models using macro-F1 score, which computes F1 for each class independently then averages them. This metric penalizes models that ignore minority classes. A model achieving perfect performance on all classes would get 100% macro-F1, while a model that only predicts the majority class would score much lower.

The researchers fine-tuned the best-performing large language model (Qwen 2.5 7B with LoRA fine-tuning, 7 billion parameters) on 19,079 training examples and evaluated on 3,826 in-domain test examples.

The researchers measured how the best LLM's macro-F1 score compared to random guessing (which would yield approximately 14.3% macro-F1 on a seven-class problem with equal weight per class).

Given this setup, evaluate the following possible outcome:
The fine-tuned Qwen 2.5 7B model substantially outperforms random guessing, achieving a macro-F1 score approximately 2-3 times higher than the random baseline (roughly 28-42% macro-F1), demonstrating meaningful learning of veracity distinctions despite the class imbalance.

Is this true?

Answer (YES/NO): NO